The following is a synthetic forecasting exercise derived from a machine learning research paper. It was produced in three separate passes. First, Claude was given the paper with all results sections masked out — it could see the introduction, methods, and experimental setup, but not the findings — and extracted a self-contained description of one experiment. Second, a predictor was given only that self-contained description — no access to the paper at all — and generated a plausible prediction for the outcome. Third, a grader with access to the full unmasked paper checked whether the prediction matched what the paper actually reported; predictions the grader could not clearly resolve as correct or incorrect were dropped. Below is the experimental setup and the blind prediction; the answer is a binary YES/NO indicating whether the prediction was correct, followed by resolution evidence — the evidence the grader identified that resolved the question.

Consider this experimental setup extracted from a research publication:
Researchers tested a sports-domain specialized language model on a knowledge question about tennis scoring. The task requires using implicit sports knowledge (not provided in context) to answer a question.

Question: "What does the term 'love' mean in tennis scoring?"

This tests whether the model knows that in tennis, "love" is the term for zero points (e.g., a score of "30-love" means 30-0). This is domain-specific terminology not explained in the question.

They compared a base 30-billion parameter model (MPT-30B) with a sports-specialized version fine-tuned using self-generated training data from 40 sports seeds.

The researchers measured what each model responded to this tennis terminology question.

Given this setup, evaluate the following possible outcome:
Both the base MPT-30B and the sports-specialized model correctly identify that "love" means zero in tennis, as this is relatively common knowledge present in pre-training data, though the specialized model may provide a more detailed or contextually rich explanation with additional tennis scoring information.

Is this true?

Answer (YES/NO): NO